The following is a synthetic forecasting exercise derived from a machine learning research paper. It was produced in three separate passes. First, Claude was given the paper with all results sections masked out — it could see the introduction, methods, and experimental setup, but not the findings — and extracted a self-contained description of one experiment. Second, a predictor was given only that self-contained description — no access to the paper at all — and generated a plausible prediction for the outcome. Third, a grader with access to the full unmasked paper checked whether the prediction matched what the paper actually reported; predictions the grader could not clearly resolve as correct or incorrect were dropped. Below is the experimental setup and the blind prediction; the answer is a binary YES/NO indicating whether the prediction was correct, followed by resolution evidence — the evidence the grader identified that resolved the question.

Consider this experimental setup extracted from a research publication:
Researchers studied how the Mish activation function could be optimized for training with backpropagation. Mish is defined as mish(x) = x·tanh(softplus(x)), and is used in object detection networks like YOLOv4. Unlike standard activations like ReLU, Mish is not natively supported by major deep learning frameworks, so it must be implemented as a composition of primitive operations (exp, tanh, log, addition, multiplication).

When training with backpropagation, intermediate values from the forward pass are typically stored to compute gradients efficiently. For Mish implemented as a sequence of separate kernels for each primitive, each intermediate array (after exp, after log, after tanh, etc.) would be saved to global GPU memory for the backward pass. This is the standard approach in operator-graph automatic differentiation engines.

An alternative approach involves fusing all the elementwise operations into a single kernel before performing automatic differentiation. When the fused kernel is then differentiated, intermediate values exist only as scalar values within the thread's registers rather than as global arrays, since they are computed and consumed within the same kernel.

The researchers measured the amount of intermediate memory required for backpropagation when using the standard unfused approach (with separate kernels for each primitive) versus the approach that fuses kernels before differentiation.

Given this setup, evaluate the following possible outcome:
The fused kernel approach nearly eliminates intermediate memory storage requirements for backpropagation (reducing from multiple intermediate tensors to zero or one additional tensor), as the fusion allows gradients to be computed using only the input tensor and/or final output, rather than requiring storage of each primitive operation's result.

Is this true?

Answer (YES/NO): YES